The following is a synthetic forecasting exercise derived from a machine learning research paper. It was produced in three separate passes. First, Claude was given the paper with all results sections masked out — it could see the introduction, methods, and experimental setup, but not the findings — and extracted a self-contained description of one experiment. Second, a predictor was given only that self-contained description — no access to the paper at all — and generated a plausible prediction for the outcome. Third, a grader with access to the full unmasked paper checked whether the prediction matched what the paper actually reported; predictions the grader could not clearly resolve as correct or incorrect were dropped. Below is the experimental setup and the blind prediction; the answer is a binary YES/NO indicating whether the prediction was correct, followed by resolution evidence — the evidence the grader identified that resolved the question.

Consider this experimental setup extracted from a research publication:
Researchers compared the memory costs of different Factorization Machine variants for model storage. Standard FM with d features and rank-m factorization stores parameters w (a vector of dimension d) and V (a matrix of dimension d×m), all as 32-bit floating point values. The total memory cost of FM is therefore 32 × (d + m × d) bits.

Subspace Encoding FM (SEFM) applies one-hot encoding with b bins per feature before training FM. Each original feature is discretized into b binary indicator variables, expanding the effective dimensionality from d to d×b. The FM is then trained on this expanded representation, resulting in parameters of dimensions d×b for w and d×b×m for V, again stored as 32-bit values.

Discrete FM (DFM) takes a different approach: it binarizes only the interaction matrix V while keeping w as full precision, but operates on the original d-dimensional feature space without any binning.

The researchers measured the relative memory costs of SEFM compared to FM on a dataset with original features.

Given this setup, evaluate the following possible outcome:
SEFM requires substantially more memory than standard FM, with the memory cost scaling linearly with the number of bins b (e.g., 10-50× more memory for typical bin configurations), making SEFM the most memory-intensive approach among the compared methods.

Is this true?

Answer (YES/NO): NO